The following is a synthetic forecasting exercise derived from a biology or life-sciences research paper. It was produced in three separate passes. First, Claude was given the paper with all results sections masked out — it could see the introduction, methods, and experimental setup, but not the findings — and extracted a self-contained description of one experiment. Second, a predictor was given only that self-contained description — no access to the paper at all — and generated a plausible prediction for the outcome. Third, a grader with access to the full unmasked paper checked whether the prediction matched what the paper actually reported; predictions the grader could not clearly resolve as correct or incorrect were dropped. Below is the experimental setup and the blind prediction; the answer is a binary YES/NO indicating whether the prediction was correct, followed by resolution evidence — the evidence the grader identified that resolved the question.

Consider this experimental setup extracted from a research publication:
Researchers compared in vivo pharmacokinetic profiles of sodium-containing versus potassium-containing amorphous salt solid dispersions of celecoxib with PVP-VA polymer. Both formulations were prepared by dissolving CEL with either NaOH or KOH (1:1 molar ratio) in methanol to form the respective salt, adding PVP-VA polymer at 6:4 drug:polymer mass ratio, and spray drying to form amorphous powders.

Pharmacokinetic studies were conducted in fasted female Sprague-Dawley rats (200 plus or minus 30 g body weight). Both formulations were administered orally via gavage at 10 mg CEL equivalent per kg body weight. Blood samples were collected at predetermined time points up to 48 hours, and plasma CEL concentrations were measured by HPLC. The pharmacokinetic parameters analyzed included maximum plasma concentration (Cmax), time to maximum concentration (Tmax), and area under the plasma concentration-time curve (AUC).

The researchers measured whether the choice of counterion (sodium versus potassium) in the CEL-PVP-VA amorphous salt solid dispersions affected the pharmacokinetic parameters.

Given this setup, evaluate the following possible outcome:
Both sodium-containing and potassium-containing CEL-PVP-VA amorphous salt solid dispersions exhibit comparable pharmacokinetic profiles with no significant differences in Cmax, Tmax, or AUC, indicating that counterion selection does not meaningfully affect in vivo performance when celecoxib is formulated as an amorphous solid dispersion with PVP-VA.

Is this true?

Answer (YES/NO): NO